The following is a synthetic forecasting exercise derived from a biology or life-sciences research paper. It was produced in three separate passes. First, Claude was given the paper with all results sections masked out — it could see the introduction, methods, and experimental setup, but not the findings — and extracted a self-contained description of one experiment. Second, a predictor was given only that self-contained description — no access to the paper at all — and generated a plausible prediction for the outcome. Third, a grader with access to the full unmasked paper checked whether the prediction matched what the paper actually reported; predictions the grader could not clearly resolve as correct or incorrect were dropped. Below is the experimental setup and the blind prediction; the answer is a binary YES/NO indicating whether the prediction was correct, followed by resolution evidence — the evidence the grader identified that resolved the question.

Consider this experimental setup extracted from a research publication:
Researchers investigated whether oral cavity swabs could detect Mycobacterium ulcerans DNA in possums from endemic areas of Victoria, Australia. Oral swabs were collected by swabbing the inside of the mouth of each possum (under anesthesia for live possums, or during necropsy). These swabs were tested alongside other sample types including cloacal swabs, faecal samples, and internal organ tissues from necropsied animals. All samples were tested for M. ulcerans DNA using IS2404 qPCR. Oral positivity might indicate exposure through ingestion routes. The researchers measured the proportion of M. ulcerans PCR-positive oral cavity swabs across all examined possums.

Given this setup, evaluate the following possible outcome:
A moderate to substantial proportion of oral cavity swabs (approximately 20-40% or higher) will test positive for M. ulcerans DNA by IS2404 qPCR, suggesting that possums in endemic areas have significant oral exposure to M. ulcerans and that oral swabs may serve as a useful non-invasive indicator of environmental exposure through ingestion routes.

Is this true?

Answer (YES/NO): YES